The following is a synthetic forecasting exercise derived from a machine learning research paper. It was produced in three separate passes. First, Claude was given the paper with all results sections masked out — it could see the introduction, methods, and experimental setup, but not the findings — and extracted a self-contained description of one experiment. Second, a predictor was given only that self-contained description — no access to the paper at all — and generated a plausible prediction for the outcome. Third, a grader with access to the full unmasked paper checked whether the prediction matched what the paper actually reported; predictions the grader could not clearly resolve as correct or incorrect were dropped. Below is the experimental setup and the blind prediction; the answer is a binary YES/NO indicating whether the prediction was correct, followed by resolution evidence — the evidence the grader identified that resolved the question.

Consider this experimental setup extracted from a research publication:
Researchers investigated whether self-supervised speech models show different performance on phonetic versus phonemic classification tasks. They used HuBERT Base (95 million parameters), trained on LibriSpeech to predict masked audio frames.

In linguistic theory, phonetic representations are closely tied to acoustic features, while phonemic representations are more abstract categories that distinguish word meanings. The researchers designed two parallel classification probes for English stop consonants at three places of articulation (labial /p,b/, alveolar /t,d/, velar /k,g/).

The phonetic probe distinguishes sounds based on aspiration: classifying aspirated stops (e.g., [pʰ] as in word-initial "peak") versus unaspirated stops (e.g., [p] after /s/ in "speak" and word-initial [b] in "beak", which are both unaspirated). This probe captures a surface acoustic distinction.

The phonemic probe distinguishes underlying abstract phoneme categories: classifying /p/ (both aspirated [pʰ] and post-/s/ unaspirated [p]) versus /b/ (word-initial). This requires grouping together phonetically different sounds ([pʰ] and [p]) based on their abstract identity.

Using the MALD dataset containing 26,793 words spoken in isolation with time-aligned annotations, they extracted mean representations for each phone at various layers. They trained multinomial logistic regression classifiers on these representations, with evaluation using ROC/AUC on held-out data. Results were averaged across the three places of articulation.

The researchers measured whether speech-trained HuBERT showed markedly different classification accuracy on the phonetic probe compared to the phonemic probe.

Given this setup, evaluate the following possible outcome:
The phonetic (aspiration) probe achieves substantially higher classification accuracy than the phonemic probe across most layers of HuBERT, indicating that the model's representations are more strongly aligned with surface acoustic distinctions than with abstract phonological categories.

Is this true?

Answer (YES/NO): NO